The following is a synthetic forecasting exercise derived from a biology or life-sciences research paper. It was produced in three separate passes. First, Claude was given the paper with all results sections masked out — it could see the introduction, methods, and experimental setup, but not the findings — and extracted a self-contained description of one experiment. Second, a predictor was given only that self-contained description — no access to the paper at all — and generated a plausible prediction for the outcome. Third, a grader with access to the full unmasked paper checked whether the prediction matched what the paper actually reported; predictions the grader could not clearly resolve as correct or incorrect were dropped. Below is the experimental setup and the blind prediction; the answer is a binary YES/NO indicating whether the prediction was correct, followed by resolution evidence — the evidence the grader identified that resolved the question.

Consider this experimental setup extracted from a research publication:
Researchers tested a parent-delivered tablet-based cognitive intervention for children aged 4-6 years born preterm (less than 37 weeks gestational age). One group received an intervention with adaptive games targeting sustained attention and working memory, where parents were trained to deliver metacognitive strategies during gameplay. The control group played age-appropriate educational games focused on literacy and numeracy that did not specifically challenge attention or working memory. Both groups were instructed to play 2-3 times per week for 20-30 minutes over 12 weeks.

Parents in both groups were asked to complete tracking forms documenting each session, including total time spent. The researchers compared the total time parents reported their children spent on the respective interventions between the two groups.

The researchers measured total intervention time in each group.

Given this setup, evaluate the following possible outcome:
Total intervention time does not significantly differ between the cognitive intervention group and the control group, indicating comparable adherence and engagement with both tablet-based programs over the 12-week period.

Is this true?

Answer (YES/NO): NO